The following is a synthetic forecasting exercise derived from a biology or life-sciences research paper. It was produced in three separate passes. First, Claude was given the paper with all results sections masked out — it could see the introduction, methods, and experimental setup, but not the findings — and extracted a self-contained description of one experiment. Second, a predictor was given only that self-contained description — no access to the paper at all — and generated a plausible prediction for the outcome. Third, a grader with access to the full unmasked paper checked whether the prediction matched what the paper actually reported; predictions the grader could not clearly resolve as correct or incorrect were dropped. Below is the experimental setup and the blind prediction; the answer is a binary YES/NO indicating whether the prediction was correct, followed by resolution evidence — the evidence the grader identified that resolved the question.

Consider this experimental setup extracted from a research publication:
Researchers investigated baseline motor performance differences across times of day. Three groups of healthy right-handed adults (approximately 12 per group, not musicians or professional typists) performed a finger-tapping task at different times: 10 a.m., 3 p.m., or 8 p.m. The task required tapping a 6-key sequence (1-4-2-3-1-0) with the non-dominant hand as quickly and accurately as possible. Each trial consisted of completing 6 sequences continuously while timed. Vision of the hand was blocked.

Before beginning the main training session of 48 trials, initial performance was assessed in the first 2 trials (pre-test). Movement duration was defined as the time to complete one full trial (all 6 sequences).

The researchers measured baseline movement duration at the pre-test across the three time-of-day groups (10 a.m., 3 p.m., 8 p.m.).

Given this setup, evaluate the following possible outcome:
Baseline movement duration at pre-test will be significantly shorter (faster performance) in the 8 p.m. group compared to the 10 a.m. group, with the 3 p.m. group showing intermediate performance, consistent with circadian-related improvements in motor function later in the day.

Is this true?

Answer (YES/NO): NO